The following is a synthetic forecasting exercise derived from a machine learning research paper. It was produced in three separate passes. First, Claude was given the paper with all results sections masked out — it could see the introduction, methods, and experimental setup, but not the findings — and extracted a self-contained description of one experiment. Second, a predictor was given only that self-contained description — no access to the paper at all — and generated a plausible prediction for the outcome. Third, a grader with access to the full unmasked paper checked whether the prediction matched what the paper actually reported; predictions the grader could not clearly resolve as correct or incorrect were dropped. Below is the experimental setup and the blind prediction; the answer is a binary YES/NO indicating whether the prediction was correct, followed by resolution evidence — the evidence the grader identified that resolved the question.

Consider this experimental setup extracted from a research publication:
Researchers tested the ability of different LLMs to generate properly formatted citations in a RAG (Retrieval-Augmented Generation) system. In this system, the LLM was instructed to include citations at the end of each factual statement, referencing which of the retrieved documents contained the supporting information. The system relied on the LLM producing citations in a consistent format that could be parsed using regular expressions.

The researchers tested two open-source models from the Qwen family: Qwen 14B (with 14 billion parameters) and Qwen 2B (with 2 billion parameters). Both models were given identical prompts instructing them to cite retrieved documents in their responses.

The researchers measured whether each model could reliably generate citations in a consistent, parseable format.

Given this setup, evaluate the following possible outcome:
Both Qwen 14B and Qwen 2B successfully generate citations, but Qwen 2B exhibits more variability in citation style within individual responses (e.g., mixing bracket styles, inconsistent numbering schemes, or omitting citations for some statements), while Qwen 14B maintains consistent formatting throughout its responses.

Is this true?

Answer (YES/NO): NO